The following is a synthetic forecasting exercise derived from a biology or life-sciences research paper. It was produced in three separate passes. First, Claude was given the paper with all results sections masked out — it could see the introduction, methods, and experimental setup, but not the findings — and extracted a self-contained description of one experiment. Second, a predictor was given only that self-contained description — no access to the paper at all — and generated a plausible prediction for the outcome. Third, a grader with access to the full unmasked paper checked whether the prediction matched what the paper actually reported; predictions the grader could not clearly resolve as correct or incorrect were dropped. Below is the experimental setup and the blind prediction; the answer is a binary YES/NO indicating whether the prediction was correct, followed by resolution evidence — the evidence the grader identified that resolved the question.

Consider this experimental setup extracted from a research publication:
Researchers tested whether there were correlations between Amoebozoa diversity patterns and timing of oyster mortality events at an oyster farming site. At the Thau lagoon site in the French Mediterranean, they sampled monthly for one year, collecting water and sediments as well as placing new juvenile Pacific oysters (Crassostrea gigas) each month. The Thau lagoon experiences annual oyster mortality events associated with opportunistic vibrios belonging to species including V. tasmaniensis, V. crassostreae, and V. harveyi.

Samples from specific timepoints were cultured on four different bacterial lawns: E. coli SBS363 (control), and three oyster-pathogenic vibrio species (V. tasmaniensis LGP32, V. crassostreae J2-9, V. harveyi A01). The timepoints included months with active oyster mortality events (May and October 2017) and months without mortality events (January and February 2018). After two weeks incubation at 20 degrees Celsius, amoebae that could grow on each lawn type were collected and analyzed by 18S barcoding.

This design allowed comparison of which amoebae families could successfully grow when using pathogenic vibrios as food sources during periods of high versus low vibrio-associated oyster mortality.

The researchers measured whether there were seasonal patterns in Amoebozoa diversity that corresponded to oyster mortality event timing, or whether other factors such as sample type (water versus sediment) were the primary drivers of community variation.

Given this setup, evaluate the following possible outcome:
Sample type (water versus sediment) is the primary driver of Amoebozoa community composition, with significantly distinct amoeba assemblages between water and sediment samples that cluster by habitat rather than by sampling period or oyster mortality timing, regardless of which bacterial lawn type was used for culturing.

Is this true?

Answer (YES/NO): YES